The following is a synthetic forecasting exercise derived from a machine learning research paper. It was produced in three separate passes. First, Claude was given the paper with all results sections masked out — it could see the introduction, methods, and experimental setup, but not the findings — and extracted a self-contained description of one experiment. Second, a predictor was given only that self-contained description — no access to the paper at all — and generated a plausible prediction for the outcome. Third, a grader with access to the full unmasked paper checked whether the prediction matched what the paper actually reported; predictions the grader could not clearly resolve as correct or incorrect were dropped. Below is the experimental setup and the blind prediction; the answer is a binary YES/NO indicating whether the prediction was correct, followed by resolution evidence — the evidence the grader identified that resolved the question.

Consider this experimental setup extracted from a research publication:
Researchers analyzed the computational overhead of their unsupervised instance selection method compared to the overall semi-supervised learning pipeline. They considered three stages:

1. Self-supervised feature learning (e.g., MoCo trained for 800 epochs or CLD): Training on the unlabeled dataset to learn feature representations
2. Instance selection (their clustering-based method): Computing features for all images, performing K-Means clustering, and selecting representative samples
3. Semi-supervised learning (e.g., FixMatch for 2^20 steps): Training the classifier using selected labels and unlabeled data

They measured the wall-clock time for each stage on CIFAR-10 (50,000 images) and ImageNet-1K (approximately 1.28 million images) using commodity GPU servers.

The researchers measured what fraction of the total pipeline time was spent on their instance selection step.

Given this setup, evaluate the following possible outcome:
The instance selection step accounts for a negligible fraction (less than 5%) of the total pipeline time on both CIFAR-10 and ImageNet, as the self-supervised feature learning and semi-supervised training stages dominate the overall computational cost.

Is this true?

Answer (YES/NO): YES